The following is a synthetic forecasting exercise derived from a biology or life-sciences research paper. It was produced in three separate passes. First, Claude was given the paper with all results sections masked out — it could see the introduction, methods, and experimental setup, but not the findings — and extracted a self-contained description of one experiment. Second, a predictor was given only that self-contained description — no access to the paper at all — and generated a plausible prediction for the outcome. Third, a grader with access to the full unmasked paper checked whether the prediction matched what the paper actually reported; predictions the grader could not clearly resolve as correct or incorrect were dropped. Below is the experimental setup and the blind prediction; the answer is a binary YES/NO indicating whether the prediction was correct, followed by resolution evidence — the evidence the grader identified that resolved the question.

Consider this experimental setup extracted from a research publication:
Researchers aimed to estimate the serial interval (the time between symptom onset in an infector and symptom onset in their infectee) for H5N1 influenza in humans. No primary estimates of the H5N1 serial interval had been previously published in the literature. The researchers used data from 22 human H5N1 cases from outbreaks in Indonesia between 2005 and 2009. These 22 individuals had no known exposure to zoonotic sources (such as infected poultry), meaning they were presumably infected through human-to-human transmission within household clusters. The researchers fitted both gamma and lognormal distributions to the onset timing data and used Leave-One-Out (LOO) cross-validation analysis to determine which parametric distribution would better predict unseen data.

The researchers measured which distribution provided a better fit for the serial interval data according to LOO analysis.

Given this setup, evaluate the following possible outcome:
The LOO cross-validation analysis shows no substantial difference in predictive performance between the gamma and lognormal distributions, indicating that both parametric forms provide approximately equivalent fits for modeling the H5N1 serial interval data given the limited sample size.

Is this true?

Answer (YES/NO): NO